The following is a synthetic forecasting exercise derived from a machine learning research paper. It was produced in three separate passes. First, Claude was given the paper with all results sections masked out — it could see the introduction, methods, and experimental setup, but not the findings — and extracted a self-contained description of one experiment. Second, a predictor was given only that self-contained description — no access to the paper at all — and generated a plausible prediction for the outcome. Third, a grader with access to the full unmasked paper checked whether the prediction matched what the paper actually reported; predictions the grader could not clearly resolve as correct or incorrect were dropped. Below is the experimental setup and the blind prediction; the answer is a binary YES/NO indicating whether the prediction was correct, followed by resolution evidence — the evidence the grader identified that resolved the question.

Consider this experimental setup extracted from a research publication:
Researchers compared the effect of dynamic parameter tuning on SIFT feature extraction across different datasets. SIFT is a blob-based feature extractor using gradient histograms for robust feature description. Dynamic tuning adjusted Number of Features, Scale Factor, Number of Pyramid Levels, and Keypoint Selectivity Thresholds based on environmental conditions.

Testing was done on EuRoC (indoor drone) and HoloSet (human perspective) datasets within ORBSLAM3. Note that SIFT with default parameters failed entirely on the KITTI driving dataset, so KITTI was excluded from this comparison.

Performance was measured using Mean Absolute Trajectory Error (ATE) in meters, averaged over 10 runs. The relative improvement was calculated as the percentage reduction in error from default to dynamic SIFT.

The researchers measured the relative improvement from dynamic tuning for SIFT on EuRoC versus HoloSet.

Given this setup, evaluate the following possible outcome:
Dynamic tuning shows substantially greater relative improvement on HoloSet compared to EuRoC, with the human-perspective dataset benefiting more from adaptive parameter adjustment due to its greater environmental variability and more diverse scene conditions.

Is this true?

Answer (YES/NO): YES